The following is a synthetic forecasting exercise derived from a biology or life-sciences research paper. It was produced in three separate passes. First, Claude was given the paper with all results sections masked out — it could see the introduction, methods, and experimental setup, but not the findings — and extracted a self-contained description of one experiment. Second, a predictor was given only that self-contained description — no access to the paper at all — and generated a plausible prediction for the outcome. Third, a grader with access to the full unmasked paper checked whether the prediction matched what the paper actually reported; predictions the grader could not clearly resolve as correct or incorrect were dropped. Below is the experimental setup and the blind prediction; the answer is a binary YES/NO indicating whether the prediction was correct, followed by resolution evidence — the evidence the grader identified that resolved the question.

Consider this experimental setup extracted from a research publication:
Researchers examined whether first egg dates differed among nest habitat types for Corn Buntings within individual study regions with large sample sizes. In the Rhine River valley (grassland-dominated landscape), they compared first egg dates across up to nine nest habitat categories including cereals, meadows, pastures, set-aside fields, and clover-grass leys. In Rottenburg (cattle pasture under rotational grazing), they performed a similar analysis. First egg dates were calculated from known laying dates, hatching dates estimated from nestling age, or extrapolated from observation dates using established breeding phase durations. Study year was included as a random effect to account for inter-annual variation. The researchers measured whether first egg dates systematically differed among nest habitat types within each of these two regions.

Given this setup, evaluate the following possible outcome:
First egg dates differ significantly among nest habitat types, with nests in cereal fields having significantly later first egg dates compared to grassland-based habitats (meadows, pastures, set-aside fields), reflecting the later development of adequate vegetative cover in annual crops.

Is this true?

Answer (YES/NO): YES